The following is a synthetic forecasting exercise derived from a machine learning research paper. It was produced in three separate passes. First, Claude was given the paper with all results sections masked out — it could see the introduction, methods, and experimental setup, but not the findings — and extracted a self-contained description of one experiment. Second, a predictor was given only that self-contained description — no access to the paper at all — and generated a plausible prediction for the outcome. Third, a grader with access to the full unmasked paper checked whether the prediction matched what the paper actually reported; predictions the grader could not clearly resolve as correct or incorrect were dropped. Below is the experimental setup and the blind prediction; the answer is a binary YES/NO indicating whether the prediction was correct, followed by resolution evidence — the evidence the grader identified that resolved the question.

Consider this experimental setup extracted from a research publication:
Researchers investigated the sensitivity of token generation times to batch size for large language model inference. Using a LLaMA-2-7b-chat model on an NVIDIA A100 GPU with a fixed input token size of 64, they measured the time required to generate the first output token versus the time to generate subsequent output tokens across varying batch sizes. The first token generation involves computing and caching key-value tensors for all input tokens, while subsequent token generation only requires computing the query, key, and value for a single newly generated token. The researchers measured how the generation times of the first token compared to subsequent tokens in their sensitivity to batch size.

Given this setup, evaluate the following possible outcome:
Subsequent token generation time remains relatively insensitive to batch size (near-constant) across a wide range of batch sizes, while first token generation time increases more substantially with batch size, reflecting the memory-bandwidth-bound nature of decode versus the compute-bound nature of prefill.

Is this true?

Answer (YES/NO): NO